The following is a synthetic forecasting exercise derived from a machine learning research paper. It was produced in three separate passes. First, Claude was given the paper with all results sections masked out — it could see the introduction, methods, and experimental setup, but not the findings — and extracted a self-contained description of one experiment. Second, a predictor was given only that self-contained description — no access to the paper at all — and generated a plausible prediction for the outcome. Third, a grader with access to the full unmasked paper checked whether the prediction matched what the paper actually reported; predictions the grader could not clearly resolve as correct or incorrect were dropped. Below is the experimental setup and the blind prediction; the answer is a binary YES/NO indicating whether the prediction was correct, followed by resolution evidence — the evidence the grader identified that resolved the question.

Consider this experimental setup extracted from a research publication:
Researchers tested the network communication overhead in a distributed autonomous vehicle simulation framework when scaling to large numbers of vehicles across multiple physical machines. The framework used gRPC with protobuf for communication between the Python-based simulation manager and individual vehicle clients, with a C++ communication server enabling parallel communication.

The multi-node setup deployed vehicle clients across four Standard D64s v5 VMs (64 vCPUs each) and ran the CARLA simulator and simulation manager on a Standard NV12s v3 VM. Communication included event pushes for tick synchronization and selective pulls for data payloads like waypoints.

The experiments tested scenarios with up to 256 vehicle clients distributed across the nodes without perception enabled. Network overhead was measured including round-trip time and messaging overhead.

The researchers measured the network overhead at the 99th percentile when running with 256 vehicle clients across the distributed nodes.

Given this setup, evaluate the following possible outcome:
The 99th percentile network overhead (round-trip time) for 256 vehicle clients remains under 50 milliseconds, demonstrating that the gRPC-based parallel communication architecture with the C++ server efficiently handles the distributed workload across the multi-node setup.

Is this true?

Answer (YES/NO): YES